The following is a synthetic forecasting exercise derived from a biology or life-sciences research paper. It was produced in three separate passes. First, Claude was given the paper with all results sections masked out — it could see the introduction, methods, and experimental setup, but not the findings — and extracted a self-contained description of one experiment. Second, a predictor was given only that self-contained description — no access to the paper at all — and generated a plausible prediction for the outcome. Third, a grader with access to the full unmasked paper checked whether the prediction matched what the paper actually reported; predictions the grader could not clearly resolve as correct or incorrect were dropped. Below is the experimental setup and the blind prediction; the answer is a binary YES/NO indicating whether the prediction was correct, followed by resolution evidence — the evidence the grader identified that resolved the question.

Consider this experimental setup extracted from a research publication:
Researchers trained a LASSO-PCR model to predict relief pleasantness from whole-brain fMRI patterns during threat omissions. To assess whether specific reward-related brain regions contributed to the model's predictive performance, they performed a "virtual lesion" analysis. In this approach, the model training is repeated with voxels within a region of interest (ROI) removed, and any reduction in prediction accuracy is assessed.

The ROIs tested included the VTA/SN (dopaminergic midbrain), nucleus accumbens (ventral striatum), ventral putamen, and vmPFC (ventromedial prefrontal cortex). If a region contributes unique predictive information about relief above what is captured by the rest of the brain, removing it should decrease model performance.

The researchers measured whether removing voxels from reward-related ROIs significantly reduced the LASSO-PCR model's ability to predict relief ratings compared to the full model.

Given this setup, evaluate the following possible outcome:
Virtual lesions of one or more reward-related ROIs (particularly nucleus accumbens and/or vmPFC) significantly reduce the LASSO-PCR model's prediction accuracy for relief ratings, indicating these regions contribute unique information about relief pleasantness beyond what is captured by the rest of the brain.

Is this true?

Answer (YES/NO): NO